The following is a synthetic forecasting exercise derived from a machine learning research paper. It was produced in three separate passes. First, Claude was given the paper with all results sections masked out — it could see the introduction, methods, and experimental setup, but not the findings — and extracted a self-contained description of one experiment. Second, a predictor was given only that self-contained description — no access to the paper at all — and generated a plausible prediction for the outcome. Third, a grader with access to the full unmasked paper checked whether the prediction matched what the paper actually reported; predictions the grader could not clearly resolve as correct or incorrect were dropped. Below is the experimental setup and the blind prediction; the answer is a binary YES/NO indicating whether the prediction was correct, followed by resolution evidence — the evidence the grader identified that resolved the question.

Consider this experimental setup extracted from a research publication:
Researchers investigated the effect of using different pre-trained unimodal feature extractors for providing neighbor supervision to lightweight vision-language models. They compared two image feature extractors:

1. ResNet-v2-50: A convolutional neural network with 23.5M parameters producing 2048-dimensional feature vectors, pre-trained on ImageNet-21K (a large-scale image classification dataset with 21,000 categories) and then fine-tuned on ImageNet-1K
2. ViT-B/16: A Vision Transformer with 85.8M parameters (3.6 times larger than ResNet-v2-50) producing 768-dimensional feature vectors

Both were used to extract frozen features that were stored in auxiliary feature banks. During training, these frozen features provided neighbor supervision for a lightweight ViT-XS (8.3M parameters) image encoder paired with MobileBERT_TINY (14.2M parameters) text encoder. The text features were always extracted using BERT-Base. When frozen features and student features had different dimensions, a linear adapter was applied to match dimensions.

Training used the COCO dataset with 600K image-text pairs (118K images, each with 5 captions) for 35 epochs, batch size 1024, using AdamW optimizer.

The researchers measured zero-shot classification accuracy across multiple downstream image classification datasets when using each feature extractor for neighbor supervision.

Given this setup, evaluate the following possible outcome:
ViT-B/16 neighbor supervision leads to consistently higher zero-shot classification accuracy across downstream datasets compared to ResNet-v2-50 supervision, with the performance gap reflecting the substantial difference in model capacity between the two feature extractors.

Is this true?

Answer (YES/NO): NO